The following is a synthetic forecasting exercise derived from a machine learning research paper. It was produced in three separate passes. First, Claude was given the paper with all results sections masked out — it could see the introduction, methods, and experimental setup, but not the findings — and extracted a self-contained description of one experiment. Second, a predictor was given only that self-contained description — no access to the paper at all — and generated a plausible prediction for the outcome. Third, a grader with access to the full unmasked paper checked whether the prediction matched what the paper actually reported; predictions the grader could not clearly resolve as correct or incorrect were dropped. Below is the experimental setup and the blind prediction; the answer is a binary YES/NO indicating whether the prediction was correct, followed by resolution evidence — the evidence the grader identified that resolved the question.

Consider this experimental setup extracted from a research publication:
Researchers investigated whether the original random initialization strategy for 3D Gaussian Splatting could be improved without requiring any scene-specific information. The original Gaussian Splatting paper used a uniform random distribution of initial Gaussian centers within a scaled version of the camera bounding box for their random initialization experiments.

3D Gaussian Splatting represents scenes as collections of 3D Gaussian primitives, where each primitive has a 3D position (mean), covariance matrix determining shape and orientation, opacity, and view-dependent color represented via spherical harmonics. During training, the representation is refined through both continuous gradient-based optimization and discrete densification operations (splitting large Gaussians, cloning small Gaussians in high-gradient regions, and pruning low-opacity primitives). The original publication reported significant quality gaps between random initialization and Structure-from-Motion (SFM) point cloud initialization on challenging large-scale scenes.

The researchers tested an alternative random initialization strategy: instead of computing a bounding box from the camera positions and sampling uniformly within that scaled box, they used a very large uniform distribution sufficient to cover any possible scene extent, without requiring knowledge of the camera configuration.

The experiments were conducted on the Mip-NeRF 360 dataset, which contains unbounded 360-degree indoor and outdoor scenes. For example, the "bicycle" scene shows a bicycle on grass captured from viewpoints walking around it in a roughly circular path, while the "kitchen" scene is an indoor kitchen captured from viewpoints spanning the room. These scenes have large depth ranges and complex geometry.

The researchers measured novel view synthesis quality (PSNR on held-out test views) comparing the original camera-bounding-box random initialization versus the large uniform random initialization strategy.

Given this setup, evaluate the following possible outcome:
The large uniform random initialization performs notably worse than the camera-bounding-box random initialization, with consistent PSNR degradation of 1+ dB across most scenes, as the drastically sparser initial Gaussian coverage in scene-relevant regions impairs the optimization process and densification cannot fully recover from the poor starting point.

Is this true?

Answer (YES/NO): NO